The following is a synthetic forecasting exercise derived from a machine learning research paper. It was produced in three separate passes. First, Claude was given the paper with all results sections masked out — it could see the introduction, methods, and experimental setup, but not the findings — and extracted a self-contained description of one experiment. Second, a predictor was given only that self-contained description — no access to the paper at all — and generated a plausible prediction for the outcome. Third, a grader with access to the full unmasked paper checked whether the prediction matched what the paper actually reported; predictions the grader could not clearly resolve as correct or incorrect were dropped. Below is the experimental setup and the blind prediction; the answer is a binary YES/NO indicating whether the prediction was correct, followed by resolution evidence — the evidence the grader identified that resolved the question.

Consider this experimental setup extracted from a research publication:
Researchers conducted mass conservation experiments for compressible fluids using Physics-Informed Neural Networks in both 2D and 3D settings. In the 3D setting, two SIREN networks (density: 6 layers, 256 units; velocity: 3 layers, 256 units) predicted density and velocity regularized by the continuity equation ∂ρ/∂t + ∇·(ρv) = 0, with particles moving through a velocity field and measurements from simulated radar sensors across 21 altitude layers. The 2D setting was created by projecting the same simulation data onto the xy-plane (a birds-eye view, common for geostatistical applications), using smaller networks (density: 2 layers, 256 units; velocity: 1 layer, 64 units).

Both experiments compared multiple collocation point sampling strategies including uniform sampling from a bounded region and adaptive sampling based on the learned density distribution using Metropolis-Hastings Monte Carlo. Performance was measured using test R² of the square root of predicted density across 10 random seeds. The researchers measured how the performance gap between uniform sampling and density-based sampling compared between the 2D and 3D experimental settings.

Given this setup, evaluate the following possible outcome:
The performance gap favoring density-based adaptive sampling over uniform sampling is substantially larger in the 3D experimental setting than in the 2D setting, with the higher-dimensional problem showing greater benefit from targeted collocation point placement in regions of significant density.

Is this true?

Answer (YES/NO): YES